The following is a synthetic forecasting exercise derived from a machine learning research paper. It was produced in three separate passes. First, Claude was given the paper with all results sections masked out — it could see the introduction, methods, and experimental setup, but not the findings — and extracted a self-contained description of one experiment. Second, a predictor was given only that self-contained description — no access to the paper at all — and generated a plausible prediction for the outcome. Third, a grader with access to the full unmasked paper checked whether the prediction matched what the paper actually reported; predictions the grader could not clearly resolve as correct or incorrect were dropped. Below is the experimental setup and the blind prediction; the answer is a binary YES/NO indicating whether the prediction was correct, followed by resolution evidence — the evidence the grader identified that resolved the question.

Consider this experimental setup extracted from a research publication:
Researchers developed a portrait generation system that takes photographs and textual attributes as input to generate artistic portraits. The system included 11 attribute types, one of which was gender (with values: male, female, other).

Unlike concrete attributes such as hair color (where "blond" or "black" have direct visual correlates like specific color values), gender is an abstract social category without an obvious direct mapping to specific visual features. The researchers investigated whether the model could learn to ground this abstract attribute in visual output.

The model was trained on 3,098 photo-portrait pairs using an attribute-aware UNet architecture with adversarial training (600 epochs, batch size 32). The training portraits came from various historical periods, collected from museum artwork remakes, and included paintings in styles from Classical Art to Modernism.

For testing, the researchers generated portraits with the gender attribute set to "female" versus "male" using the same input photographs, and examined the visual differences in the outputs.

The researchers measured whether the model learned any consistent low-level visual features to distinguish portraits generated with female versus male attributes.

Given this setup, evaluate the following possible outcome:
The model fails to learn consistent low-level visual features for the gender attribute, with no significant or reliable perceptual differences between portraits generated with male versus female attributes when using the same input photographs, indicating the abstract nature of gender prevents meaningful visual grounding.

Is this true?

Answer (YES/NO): NO